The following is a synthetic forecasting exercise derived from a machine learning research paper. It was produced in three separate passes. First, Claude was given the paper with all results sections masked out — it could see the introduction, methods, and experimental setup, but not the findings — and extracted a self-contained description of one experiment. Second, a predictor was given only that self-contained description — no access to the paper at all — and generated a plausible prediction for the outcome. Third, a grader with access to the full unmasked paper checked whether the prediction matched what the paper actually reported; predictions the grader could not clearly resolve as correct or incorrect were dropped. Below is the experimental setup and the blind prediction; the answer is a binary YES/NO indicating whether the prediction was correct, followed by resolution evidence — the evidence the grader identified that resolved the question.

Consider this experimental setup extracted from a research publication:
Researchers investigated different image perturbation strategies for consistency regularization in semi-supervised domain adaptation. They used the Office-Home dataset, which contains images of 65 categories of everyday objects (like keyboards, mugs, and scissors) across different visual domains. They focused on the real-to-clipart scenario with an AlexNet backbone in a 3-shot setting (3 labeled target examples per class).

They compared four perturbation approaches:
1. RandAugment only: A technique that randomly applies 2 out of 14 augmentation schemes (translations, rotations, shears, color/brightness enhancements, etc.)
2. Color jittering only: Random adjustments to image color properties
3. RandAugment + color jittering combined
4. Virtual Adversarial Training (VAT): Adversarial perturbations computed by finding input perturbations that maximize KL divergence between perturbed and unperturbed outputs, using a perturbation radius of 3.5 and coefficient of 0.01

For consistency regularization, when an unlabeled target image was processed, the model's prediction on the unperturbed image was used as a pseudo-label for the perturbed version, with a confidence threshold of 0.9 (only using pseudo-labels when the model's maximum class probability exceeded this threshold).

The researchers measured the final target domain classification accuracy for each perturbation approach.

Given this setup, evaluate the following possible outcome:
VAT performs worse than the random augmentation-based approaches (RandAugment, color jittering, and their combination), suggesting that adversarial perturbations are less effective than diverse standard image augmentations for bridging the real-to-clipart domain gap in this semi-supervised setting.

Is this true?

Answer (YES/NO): YES